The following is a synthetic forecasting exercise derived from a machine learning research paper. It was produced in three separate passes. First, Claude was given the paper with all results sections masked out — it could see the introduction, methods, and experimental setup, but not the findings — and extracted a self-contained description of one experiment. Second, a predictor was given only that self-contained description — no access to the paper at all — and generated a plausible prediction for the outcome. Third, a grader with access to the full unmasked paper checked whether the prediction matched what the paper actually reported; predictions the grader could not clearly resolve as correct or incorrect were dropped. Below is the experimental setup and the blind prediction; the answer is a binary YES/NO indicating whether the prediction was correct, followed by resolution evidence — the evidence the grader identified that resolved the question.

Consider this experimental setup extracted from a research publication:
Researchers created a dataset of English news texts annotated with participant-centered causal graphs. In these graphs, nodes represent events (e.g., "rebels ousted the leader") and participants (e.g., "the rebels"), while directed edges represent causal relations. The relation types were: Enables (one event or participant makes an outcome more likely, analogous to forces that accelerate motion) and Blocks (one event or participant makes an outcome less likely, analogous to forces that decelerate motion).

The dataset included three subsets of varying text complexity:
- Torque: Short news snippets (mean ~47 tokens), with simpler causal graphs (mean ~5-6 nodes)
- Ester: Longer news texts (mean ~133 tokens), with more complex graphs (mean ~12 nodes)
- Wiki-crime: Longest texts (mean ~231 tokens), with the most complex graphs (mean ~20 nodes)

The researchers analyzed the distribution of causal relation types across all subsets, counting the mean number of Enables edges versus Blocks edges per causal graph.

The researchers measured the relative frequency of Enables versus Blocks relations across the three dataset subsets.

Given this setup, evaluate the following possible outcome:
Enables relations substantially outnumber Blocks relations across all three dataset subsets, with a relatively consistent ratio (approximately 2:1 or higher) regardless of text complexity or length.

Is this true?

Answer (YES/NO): NO